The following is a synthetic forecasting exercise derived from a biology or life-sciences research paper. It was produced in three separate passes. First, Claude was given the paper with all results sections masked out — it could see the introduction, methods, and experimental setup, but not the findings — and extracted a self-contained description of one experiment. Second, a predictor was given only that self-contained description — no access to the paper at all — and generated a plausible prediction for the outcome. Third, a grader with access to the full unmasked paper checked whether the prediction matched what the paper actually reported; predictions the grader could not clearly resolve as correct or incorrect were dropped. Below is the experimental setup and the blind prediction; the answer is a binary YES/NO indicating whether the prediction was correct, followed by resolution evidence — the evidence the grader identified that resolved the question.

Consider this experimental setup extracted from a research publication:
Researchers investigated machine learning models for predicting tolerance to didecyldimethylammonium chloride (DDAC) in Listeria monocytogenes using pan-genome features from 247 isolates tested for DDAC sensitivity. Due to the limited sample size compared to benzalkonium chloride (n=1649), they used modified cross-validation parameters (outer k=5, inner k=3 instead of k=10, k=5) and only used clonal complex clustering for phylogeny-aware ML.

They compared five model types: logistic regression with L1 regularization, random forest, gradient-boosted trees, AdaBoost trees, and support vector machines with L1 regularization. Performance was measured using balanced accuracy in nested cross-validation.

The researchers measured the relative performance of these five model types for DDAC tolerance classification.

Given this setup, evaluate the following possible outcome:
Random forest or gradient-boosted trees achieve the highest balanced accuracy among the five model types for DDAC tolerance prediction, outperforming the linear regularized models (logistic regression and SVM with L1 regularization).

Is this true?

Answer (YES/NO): NO